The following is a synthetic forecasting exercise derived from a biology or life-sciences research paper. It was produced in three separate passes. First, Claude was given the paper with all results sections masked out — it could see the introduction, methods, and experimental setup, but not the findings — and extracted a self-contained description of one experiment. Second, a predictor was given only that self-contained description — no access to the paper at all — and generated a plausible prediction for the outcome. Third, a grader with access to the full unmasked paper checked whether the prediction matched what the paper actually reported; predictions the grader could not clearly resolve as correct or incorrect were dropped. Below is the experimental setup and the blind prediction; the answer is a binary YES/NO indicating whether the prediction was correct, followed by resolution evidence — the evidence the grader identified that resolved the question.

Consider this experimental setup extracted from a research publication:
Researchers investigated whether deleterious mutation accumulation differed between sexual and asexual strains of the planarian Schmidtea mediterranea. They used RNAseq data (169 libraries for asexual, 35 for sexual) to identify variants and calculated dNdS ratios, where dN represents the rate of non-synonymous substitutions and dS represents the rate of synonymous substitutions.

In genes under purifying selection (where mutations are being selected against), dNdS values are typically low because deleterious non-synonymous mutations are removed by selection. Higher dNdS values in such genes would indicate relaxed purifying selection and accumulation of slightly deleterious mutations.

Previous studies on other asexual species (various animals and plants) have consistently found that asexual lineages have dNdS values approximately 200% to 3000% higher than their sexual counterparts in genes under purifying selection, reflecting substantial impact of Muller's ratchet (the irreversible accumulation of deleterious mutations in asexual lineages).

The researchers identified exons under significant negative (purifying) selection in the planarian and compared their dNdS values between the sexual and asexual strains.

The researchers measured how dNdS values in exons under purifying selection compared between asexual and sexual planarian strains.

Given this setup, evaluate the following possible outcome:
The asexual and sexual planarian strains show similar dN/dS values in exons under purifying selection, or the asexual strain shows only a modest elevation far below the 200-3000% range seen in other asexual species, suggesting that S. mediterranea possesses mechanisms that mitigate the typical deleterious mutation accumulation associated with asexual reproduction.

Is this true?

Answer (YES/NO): YES